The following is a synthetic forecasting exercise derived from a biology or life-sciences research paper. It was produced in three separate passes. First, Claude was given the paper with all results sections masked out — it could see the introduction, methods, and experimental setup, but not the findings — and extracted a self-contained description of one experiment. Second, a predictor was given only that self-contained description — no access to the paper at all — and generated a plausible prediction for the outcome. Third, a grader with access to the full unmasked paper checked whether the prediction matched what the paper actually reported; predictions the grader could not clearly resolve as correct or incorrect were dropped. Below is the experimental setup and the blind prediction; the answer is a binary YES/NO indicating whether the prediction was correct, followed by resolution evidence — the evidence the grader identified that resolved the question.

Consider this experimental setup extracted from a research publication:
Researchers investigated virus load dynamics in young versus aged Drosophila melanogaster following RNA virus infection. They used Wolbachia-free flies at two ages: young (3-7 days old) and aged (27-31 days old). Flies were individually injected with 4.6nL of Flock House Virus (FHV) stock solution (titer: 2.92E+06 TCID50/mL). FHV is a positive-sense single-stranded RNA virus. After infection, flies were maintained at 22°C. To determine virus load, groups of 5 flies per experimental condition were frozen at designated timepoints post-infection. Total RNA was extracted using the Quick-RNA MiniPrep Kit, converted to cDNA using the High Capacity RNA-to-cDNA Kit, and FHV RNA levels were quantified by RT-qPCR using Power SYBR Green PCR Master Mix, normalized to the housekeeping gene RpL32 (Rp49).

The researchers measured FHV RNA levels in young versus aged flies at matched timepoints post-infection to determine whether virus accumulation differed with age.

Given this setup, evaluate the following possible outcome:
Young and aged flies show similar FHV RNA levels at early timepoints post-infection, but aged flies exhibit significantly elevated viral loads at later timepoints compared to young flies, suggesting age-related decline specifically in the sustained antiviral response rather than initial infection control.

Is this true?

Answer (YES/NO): NO